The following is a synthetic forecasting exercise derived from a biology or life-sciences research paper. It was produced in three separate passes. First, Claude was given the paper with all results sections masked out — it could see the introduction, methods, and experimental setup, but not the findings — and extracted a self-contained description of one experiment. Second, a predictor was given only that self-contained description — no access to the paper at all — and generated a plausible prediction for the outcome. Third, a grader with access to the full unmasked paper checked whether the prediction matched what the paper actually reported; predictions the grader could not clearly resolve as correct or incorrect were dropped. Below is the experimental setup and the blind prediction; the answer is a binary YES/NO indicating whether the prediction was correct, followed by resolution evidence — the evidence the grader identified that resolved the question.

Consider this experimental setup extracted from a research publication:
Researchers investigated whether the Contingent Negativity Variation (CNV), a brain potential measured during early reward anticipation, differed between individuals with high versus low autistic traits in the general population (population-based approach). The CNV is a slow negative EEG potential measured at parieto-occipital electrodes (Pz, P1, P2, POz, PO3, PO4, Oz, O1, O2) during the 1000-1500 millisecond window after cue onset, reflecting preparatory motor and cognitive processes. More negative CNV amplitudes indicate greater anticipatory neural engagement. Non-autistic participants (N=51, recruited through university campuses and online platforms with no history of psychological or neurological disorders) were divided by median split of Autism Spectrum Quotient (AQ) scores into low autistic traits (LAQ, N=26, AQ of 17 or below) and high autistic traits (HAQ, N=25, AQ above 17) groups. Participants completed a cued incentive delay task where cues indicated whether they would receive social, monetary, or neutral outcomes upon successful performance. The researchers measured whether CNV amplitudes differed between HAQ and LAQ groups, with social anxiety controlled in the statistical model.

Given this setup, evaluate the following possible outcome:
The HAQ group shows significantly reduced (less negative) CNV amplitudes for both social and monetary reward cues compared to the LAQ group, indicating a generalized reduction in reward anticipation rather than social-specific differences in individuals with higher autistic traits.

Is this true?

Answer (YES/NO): NO